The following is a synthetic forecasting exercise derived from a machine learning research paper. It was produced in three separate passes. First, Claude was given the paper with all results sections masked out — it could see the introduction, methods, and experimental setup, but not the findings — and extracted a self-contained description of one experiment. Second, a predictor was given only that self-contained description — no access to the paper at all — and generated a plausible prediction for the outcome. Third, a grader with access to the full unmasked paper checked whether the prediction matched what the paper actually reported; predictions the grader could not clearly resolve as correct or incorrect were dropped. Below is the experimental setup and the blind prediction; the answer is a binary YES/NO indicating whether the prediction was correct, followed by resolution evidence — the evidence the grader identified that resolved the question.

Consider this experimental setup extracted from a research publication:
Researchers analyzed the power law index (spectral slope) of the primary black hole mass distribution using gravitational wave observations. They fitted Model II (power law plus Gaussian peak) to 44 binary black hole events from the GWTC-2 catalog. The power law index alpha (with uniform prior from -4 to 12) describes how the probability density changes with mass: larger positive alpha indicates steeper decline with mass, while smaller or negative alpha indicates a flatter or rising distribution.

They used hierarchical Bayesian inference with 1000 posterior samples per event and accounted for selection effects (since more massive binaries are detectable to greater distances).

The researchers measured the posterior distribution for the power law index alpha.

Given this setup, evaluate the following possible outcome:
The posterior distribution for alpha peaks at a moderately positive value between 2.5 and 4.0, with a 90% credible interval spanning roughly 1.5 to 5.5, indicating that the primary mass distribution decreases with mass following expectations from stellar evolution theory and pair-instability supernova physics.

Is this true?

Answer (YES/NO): NO